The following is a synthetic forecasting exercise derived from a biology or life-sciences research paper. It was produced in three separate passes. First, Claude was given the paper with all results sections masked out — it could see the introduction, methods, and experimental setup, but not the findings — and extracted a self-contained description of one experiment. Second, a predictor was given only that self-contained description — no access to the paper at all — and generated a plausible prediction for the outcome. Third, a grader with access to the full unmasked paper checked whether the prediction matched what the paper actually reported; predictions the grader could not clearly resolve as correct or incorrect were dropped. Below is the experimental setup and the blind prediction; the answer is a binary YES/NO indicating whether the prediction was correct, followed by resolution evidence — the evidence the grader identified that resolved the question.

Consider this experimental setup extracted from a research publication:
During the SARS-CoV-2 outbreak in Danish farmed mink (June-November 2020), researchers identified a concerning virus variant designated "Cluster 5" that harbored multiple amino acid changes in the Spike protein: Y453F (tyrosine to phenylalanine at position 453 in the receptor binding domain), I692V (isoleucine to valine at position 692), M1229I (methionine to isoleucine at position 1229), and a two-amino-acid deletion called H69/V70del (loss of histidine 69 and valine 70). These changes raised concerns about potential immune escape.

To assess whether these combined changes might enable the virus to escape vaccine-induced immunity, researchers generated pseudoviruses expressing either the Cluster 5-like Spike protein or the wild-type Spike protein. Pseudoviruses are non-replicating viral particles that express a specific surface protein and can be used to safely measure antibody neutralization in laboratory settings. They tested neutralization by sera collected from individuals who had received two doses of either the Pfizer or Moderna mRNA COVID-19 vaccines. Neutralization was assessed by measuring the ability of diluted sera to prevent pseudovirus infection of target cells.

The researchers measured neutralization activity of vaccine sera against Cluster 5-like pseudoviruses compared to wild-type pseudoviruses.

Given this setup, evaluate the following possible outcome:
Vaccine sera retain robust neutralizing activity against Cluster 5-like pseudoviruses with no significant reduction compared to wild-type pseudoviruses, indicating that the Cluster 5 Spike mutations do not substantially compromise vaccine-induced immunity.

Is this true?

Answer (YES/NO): YES